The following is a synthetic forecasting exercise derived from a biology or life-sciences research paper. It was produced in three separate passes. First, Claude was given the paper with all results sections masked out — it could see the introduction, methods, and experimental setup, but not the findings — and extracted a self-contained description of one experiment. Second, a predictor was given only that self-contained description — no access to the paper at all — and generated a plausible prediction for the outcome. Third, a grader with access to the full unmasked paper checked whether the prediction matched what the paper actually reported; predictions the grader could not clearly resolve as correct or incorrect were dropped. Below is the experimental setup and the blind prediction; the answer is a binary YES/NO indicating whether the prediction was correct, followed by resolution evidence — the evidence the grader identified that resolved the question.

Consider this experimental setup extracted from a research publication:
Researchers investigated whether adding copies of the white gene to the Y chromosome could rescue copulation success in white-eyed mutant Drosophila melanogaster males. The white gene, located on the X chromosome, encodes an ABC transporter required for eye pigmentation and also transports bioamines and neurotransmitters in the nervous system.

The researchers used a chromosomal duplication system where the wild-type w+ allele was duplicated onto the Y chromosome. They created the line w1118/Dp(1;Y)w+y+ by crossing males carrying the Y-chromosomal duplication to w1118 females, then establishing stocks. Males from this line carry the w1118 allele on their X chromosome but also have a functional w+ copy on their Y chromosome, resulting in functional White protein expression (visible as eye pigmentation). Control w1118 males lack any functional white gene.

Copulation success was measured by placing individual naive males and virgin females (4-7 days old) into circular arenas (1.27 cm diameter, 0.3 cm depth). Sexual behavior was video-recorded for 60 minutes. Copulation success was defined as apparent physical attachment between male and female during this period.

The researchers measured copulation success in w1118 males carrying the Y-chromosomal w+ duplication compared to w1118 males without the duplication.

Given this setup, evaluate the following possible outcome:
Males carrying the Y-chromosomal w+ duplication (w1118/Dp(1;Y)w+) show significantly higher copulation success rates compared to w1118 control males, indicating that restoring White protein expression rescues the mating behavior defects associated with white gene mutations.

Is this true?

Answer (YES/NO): YES